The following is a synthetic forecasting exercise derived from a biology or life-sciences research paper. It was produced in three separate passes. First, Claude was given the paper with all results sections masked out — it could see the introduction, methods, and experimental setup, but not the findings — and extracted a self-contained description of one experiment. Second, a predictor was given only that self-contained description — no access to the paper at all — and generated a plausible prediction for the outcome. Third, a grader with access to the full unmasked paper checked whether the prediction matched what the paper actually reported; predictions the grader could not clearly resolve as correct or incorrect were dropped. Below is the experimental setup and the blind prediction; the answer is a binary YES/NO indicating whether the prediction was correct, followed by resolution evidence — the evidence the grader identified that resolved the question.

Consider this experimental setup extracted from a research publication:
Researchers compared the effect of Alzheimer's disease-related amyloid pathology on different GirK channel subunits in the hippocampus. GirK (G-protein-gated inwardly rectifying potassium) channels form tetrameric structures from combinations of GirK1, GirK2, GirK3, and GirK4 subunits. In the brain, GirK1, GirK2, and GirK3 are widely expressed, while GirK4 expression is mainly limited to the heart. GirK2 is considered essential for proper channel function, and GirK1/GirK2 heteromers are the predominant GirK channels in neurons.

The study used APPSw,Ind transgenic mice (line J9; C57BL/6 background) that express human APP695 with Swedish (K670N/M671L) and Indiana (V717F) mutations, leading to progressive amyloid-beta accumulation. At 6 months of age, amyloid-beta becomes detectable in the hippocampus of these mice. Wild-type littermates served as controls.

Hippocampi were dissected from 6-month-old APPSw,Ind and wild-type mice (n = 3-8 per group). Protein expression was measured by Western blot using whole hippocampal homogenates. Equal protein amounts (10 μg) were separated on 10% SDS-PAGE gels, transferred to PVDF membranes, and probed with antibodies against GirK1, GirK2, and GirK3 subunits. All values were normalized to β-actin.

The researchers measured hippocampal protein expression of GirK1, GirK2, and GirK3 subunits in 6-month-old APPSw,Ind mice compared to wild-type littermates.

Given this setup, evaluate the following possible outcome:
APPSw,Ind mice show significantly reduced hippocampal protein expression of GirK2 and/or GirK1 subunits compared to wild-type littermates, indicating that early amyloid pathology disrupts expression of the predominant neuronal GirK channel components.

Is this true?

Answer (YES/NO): YES